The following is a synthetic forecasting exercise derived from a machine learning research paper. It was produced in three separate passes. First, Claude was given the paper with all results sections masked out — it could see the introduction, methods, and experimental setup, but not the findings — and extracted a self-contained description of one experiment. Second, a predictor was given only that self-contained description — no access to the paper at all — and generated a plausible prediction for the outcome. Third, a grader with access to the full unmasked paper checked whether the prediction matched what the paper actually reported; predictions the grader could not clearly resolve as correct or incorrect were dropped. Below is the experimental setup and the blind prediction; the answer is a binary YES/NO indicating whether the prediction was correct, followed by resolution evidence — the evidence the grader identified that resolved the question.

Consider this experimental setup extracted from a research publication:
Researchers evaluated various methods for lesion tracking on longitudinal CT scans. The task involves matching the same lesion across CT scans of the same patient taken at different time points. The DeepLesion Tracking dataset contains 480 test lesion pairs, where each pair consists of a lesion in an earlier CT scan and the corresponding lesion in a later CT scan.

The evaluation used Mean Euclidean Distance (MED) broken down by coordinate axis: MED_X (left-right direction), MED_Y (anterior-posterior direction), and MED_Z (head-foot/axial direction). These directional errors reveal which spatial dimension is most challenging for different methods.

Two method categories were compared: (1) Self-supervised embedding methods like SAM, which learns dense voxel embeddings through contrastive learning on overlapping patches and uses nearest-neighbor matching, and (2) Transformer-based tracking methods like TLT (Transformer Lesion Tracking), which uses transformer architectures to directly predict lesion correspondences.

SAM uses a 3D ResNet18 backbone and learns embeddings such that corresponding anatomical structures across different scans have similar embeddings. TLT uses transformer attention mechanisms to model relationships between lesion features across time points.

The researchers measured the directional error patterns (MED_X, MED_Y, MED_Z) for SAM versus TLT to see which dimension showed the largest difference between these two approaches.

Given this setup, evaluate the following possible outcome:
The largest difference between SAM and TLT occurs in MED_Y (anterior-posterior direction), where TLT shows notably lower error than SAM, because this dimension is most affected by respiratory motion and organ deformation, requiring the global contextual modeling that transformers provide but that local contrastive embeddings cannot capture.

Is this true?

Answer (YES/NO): NO